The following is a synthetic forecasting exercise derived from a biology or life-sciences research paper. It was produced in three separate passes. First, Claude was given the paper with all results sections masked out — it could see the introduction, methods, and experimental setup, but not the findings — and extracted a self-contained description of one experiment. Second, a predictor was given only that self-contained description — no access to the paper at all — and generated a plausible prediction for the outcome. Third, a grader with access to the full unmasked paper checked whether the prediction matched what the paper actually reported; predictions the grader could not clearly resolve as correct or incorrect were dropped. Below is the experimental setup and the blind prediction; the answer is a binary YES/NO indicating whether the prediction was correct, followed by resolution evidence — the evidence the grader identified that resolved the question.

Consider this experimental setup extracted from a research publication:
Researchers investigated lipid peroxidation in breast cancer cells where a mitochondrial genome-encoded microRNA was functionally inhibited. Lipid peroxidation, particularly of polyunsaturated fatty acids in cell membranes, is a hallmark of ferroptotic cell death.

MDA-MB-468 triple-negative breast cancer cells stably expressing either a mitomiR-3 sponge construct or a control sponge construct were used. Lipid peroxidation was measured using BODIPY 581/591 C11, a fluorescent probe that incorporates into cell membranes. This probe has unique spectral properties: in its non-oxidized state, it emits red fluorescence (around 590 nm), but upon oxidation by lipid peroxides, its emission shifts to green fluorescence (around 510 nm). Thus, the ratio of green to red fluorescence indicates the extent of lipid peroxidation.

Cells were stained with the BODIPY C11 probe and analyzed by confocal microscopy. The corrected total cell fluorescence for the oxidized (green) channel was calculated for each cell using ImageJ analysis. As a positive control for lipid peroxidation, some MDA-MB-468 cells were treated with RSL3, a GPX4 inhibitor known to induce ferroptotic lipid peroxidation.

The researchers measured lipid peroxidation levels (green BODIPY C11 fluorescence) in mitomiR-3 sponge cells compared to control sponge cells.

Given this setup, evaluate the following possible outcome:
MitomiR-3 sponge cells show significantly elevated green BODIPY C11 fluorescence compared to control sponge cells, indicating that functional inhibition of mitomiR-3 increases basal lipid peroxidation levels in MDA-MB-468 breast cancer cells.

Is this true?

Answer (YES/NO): YES